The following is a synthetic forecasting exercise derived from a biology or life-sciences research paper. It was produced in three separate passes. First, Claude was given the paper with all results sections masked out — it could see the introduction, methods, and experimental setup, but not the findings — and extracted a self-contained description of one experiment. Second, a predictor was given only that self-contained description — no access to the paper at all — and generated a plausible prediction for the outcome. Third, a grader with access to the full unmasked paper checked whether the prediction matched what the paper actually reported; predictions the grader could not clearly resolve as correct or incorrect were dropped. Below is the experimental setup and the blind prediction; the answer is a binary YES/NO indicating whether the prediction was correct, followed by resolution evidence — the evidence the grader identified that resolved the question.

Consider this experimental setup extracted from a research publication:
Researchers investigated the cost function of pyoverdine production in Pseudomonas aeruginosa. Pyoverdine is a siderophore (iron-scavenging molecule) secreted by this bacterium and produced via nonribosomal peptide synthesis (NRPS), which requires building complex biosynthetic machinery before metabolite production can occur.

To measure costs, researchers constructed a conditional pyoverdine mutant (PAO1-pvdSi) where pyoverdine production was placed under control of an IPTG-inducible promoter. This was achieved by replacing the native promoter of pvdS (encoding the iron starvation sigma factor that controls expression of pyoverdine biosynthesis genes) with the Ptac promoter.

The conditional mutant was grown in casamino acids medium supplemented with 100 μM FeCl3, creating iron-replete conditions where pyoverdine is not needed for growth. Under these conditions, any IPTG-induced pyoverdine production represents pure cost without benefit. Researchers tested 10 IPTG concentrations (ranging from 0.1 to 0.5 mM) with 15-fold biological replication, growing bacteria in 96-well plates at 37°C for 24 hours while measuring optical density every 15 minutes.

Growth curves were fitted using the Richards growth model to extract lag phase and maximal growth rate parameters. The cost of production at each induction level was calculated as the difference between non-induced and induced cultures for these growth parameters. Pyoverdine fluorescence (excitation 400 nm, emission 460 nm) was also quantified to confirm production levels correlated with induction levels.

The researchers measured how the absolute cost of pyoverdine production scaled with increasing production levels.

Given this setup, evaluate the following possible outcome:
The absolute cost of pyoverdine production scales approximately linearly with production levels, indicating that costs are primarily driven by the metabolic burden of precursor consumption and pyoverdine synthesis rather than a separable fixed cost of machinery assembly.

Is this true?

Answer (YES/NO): YES